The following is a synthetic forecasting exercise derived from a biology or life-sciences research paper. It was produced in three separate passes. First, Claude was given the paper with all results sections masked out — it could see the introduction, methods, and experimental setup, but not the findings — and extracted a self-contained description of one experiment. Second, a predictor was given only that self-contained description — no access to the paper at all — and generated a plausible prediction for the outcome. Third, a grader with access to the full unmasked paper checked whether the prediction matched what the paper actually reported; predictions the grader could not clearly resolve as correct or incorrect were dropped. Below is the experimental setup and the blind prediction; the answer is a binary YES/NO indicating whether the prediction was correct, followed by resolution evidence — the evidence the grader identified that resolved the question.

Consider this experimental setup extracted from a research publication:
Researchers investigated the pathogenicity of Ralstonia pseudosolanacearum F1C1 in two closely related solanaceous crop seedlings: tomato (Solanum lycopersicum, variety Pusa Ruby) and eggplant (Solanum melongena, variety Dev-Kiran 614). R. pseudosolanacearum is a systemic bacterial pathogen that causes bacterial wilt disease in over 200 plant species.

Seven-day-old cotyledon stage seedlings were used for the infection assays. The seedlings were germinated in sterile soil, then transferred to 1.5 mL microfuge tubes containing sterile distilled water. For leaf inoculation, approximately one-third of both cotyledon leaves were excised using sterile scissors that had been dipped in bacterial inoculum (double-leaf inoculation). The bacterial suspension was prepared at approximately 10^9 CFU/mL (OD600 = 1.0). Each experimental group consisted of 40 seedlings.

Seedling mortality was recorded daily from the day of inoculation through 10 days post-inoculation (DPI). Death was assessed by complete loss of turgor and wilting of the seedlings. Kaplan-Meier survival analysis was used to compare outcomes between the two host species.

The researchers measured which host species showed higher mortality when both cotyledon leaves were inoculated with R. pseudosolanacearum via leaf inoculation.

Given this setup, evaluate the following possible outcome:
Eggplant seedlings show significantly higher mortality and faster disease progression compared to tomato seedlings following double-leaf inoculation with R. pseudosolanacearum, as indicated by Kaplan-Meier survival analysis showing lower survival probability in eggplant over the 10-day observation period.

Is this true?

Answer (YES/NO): YES